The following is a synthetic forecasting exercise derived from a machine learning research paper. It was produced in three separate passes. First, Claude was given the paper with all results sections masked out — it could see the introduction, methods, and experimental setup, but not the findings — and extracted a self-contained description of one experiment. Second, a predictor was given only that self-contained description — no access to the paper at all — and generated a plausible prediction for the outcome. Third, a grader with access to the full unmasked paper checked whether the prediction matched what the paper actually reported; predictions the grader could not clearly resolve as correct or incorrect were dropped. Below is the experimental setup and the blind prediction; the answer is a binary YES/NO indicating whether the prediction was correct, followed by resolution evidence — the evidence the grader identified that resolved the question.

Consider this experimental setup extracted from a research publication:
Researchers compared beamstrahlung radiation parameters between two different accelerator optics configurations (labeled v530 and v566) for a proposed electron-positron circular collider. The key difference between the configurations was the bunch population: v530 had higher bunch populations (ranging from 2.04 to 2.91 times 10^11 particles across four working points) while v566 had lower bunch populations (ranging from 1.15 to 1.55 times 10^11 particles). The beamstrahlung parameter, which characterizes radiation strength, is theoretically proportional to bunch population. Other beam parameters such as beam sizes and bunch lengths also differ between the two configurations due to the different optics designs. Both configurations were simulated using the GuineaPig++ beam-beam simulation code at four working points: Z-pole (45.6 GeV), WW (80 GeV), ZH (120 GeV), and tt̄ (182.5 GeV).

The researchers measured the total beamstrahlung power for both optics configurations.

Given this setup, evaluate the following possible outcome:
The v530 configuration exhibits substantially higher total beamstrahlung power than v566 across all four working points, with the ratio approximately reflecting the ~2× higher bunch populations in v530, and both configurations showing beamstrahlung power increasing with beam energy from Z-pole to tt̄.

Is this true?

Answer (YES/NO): NO